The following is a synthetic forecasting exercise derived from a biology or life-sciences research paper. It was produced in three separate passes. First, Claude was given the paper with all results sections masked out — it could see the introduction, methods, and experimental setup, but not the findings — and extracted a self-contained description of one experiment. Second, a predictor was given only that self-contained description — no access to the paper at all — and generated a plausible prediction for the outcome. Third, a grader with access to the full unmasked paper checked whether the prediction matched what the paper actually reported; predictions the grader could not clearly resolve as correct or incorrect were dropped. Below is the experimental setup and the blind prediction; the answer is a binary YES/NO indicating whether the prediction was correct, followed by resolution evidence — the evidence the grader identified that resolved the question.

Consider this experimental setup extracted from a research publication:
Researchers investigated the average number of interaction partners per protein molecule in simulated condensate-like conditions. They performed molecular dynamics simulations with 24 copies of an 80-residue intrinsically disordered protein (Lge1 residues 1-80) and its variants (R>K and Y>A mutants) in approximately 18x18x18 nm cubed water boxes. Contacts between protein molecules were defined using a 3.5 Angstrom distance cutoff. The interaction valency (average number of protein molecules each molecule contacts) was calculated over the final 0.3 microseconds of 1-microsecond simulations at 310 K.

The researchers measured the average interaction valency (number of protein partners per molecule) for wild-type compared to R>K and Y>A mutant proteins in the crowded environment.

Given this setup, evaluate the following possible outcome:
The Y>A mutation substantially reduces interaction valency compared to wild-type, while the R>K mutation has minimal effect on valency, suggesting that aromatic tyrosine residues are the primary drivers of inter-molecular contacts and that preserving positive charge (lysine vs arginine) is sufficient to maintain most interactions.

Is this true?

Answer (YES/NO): NO